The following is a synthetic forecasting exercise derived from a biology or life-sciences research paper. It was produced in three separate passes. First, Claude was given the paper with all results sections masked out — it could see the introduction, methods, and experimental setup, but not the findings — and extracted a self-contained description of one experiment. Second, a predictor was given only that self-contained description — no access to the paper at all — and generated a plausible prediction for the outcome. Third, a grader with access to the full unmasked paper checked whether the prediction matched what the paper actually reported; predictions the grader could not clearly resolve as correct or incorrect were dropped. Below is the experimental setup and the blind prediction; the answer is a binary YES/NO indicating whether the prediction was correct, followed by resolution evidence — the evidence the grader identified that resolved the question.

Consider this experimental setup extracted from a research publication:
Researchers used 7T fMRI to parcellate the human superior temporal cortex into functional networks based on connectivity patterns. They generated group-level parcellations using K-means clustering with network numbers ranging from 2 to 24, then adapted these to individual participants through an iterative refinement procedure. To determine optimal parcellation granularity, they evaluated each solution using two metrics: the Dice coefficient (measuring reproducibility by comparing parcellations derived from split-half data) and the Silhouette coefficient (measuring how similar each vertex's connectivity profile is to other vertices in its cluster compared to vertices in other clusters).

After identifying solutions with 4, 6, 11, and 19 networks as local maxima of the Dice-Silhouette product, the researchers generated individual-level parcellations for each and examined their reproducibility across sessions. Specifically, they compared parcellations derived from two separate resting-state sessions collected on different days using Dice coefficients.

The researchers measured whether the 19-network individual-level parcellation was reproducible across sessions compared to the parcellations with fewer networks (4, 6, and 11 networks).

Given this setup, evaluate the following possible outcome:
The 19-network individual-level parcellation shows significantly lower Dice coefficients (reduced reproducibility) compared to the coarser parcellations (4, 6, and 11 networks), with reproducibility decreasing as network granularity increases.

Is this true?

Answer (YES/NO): YES